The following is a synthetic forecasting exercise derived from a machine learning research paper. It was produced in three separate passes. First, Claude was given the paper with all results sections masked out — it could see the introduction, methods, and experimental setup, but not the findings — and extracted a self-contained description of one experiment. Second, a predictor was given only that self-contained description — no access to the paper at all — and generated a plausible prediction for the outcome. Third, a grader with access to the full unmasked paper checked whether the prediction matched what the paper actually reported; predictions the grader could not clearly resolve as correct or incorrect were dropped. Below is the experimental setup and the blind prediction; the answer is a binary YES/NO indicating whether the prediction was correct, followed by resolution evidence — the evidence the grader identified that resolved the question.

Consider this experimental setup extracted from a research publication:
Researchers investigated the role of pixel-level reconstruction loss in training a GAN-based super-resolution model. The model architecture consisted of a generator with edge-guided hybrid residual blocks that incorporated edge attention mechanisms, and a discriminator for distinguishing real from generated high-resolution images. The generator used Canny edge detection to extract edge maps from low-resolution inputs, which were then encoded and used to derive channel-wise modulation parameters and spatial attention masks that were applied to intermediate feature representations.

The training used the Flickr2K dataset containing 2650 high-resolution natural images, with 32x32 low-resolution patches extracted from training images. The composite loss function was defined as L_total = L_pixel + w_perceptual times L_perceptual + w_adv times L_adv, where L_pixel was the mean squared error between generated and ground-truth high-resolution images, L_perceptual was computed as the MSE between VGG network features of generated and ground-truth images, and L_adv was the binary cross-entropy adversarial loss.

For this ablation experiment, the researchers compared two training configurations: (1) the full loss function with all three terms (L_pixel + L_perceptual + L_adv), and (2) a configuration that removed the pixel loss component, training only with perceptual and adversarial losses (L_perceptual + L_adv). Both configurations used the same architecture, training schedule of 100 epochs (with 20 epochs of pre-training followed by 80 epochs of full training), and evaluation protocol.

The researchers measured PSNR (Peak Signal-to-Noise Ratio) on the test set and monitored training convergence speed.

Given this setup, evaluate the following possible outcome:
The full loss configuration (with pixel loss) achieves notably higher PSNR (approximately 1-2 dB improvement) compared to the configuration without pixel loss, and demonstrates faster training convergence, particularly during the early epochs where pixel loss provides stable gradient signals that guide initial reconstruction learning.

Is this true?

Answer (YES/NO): NO